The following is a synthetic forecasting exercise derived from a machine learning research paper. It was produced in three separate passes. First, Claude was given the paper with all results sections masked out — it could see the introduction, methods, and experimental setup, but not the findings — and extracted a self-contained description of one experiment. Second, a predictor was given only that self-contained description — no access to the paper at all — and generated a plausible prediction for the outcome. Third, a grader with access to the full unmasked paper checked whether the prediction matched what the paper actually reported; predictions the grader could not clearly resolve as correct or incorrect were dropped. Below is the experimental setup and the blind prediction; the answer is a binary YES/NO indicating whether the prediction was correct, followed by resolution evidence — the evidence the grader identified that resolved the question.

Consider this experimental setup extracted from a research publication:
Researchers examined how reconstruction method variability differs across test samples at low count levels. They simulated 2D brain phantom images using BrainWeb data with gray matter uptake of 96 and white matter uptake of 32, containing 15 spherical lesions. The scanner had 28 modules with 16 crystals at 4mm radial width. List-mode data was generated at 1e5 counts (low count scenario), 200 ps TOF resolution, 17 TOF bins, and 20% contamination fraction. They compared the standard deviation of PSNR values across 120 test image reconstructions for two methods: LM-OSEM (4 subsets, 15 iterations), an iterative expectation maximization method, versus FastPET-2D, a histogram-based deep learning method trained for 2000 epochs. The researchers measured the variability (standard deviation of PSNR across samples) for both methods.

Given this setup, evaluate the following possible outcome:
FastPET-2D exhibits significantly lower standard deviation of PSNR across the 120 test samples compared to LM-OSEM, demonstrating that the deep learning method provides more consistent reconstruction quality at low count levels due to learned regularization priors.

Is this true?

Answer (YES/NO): NO